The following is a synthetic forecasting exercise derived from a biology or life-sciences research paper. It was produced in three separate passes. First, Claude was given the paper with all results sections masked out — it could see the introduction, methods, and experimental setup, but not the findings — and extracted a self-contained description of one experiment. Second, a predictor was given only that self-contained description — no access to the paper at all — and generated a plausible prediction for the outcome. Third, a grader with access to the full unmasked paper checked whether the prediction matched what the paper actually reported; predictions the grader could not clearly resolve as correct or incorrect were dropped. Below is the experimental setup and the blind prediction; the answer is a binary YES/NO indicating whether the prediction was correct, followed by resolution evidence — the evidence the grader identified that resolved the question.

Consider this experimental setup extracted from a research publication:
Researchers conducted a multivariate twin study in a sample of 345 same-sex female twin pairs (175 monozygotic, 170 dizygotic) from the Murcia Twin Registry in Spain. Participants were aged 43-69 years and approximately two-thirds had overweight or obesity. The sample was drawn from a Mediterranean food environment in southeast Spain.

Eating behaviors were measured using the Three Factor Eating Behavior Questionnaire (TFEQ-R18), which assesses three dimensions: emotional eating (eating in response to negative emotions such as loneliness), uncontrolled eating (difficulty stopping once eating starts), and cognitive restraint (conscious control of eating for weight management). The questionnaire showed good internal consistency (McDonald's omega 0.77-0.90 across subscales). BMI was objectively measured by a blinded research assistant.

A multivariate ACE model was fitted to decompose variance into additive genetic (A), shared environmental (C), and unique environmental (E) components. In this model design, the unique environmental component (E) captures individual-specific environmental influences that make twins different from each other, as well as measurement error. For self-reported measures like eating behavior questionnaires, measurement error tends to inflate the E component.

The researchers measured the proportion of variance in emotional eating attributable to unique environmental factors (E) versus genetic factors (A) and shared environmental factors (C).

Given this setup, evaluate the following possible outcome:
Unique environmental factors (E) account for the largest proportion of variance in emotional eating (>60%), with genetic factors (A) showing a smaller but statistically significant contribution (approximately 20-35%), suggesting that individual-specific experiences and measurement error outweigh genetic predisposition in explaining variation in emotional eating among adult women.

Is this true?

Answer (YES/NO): NO